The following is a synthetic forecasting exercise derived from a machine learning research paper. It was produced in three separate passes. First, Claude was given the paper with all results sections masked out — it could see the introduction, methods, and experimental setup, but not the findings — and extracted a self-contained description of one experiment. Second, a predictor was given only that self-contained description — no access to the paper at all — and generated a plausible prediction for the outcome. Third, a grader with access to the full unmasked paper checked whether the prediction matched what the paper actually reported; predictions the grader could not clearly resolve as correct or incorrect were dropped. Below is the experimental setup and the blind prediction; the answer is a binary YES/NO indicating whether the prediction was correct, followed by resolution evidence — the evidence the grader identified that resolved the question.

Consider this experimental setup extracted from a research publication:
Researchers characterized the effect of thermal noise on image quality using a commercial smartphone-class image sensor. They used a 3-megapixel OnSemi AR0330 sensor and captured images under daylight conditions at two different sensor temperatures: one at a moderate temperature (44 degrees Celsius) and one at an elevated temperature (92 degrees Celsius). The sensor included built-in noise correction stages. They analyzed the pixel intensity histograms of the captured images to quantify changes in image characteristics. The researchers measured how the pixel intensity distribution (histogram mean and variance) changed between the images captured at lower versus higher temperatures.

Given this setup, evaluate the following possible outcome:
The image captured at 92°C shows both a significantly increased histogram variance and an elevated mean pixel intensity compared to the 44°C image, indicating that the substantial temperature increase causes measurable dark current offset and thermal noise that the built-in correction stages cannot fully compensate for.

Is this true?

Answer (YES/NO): YES